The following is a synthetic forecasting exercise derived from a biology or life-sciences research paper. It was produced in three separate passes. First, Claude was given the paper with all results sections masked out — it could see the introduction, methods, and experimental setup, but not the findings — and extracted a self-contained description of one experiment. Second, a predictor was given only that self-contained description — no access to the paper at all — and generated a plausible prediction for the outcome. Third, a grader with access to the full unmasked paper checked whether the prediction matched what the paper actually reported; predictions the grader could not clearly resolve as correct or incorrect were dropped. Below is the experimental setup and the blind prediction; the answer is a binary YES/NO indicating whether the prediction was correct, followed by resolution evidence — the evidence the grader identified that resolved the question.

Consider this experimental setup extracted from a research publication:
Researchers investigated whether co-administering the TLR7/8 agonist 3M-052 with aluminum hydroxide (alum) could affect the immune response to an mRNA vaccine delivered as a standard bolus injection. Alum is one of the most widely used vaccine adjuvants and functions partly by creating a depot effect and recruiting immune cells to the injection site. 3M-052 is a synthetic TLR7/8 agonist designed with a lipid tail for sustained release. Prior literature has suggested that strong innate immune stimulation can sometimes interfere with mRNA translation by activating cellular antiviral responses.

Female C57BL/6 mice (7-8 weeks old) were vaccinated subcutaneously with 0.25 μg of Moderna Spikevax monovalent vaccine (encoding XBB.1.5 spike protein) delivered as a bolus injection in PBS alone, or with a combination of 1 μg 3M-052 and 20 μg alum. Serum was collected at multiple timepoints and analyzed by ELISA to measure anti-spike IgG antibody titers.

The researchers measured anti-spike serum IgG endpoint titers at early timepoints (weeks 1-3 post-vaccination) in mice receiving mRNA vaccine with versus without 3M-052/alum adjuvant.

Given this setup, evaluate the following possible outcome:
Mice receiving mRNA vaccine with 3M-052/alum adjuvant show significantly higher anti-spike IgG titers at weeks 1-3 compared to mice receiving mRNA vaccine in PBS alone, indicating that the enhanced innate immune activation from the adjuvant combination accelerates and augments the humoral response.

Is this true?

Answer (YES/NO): NO